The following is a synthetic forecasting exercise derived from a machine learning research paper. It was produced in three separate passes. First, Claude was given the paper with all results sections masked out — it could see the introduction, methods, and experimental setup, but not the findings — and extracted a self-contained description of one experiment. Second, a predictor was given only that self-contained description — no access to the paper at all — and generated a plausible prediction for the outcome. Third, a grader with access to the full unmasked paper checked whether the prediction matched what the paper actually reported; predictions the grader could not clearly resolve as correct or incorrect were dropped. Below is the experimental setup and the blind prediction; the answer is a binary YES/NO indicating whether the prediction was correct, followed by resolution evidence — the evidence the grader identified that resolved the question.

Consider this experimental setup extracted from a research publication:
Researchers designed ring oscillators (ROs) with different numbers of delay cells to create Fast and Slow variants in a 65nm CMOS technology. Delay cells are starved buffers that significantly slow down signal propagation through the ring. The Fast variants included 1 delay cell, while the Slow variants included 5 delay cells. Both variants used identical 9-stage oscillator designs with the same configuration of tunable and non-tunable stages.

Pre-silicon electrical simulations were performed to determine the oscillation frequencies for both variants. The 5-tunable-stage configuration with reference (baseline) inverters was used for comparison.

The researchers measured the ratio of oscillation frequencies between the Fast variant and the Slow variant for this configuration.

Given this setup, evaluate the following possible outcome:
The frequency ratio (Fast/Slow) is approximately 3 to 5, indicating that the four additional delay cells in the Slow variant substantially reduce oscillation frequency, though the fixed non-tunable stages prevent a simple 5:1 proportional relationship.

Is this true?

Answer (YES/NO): NO